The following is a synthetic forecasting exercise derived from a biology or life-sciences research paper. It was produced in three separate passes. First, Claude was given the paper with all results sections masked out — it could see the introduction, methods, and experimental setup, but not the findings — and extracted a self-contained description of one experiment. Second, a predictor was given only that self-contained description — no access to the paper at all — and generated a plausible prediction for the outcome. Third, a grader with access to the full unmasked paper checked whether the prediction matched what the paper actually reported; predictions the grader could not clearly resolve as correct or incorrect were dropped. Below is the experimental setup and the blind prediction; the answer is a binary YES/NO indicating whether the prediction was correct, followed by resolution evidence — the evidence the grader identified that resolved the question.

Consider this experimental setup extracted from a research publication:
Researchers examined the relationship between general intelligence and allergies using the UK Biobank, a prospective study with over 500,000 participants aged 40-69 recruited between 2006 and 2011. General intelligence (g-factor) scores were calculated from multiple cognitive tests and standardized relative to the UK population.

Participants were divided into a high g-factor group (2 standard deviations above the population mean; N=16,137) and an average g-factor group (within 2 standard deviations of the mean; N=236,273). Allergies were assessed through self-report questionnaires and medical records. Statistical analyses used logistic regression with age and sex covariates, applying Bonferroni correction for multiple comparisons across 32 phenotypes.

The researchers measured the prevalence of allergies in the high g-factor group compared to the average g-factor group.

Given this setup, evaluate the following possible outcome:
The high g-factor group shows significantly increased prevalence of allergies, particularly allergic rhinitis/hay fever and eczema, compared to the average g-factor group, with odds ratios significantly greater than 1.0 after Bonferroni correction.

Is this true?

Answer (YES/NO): NO